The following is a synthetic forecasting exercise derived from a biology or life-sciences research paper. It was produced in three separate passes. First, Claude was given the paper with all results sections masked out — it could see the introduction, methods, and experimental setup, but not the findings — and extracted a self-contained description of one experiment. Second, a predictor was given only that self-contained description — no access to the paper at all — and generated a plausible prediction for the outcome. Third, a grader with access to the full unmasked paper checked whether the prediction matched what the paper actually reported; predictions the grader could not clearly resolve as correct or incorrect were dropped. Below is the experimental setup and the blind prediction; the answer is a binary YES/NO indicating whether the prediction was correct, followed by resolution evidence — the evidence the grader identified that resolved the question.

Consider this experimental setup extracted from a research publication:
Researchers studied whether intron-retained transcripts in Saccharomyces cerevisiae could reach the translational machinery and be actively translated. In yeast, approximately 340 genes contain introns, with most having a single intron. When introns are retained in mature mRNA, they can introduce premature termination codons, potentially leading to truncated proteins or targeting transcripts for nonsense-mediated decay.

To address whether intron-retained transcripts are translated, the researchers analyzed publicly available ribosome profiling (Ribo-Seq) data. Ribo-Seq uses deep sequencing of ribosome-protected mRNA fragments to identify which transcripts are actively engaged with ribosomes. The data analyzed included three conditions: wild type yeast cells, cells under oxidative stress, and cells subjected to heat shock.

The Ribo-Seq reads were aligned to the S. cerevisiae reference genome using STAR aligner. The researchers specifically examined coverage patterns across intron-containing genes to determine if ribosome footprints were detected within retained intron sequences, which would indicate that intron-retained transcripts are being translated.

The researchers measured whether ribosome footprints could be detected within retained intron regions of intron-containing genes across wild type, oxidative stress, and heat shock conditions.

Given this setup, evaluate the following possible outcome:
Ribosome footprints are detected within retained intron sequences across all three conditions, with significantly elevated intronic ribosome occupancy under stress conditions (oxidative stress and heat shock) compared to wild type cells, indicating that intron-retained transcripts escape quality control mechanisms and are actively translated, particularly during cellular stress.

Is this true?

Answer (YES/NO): NO